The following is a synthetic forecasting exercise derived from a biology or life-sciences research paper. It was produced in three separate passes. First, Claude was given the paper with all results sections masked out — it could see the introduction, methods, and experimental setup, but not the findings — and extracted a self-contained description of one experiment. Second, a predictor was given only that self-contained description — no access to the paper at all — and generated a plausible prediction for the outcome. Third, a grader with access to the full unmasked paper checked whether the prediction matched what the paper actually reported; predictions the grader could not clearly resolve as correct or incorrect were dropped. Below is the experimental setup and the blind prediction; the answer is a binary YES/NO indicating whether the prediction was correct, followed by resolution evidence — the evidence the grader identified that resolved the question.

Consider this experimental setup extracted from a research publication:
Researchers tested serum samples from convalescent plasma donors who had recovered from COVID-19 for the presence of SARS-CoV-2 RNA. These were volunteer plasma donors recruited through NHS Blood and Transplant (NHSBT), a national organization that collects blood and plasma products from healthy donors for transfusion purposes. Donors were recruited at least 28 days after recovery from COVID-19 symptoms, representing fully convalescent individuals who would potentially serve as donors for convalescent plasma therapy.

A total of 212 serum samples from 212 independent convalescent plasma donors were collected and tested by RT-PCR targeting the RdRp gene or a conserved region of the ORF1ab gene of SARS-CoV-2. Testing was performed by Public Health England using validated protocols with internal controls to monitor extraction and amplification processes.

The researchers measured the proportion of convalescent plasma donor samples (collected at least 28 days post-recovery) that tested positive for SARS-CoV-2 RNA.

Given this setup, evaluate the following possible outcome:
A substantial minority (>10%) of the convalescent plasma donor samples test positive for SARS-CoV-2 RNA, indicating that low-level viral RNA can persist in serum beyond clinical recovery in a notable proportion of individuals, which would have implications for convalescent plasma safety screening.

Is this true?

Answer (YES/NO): NO